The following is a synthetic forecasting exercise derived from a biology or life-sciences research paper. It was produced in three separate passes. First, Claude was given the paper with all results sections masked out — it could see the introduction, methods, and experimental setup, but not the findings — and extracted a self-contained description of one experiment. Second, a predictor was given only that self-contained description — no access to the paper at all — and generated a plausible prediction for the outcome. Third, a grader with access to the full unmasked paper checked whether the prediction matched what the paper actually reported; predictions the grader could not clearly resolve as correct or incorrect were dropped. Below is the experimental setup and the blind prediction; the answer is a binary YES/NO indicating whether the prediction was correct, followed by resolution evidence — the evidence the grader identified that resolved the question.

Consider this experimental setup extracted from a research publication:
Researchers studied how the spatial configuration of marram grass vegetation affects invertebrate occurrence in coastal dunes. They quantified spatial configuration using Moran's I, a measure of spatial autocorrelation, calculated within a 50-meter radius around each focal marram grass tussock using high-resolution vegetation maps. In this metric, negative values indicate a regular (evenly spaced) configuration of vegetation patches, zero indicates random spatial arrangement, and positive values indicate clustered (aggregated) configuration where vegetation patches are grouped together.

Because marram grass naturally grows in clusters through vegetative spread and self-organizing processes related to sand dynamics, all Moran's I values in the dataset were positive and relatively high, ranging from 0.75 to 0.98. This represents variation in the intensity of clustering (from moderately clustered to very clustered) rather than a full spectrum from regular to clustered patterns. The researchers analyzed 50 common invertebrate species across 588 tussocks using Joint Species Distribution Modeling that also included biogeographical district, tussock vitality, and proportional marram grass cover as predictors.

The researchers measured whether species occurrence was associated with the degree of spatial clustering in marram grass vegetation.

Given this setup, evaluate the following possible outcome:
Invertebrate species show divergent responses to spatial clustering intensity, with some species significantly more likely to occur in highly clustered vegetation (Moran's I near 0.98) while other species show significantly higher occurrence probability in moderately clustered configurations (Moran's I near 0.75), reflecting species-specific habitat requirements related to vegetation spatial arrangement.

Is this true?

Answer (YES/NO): NO